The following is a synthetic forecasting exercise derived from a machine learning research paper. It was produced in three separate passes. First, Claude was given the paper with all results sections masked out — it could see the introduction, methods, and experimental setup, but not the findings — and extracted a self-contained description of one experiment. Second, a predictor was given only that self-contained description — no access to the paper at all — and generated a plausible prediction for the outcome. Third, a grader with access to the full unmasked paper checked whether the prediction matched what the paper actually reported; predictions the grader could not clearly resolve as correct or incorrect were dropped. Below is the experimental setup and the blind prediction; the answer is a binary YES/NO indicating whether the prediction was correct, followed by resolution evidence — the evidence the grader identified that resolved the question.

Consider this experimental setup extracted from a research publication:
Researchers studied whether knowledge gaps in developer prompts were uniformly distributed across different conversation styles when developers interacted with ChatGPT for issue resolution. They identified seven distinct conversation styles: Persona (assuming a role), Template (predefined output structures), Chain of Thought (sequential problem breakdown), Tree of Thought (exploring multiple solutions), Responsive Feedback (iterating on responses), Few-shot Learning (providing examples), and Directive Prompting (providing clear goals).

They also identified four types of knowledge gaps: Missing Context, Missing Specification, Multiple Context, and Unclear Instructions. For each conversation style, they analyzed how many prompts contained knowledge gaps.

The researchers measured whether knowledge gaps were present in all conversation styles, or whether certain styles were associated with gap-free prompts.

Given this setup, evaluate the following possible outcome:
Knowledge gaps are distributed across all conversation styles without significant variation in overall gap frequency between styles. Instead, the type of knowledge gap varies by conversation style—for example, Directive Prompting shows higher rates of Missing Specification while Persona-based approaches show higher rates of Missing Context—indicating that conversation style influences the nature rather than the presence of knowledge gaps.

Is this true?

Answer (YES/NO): NO